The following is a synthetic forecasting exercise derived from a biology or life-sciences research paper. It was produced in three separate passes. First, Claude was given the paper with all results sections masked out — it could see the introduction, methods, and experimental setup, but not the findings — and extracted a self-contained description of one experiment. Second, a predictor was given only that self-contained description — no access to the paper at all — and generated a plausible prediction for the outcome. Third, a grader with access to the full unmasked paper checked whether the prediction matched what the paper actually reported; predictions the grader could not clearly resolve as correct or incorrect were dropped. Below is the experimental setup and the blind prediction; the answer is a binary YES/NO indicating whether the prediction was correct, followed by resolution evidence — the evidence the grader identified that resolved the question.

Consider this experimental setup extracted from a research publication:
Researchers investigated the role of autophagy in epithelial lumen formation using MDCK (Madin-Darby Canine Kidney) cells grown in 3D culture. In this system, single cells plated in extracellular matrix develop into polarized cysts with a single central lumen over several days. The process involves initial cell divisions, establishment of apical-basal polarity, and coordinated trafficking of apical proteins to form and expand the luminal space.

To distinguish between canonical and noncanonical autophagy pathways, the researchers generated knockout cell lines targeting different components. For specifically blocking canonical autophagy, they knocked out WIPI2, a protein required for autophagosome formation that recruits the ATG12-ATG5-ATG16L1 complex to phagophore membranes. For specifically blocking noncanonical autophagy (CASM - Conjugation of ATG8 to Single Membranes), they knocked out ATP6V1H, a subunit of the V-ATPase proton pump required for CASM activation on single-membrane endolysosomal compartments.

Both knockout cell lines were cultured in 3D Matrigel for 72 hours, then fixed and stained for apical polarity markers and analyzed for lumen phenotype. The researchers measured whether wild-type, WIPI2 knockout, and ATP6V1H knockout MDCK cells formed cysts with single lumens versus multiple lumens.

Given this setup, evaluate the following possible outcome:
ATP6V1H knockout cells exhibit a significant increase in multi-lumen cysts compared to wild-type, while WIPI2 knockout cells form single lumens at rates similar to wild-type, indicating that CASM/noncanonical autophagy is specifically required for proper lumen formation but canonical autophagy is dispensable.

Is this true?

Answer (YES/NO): YES